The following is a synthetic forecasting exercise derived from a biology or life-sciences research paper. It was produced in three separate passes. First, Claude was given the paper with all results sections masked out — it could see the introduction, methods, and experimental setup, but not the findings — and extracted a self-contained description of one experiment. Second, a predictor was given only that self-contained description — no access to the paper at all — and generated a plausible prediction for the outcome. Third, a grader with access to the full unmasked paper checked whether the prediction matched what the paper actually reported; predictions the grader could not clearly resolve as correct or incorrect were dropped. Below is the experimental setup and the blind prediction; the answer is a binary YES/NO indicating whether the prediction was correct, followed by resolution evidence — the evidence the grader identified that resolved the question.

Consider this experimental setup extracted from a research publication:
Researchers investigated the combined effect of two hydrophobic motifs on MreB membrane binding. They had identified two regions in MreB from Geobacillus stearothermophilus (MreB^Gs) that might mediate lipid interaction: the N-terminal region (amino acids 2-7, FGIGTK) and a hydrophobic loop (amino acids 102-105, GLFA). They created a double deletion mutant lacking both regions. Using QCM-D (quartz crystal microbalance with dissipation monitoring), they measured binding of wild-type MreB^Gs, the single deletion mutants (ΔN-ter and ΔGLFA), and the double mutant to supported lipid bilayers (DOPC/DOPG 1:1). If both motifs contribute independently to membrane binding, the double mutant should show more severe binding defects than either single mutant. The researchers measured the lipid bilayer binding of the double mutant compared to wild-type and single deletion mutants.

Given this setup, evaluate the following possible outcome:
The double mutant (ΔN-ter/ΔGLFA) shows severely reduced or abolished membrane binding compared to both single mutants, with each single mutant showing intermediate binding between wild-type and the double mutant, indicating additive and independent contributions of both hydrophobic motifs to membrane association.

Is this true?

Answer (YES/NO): YES